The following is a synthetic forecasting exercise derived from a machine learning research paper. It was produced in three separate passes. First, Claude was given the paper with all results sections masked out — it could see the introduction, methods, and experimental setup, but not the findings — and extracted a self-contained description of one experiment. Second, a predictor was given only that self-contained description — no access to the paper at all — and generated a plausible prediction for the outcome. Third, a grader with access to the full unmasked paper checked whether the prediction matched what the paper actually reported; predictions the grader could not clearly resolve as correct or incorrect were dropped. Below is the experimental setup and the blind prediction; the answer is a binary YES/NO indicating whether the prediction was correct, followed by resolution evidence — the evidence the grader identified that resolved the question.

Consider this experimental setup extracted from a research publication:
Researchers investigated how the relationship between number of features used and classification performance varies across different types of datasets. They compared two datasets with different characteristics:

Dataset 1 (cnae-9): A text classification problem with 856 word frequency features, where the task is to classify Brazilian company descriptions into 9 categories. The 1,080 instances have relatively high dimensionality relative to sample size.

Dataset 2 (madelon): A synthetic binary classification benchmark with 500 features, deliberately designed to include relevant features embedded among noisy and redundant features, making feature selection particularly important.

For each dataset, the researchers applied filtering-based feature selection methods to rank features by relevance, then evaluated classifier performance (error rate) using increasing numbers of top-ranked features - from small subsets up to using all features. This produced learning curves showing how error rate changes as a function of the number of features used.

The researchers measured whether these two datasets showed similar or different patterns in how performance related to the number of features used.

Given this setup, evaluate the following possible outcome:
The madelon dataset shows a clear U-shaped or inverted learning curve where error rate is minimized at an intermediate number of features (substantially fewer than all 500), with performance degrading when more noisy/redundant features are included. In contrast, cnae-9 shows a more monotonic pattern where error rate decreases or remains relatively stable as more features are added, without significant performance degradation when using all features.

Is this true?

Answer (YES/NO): YES